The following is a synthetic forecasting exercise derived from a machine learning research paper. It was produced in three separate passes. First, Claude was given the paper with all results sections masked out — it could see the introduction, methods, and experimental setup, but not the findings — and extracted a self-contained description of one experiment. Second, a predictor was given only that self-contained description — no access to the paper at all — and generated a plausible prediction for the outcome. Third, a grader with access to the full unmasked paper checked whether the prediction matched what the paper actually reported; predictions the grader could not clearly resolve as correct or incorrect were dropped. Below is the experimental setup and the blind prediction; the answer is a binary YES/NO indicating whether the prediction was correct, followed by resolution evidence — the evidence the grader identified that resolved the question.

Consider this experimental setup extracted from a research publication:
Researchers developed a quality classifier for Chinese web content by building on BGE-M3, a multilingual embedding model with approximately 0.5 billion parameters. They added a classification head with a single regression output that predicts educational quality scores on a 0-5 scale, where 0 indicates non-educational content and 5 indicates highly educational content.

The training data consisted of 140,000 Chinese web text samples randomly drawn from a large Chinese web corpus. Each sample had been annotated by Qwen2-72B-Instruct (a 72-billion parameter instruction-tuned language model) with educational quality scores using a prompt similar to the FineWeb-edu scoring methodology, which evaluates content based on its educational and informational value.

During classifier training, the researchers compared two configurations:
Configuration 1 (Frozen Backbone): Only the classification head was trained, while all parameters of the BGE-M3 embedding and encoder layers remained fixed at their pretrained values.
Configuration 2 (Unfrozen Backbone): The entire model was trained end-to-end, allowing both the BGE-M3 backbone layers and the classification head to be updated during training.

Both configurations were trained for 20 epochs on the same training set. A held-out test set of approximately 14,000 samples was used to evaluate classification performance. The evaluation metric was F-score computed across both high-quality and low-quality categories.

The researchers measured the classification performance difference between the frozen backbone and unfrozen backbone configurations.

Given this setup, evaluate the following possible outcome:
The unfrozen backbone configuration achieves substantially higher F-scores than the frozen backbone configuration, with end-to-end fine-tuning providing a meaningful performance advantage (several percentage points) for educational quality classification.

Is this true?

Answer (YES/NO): NO